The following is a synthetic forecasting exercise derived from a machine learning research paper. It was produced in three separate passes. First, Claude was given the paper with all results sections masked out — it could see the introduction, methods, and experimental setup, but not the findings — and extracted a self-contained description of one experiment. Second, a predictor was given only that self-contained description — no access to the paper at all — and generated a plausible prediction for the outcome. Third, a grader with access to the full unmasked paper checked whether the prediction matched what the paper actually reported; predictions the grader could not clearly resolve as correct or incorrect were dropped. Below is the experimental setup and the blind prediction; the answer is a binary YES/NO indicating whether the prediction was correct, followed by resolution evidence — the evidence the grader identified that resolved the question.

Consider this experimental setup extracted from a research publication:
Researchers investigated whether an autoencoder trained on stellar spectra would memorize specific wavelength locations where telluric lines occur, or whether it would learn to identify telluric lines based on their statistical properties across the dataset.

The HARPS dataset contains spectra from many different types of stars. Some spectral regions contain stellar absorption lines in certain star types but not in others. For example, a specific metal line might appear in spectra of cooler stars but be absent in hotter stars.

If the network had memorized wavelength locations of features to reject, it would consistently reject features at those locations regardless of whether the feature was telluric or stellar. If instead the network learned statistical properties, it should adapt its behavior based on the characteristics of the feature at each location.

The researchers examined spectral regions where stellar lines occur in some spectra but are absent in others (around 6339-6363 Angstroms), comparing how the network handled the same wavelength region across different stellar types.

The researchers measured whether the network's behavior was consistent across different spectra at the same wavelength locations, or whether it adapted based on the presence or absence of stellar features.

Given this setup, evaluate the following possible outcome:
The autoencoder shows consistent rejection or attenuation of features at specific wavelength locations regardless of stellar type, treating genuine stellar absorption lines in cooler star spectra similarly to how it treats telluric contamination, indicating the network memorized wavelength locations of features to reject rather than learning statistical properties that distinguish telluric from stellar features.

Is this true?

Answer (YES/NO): NO